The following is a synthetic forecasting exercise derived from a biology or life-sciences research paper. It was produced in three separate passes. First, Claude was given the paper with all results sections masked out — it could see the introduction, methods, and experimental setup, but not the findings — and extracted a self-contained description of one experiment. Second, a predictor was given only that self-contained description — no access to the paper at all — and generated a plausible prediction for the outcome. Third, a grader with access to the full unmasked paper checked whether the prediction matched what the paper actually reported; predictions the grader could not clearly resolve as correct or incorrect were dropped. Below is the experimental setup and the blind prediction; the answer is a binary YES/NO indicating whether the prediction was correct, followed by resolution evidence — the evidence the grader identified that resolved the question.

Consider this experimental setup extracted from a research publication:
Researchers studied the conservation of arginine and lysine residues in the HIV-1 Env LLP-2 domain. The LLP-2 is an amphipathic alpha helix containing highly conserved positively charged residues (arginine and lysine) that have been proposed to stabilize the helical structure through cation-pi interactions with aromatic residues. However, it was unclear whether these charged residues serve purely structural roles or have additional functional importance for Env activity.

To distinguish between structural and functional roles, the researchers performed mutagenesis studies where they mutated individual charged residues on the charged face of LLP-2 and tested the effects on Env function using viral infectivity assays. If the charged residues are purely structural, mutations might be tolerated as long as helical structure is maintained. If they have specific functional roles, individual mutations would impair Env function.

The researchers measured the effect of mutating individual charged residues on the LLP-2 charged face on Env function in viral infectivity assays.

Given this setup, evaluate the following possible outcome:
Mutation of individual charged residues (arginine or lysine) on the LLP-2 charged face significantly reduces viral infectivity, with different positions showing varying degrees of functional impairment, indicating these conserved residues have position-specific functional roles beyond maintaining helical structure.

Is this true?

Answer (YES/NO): YES